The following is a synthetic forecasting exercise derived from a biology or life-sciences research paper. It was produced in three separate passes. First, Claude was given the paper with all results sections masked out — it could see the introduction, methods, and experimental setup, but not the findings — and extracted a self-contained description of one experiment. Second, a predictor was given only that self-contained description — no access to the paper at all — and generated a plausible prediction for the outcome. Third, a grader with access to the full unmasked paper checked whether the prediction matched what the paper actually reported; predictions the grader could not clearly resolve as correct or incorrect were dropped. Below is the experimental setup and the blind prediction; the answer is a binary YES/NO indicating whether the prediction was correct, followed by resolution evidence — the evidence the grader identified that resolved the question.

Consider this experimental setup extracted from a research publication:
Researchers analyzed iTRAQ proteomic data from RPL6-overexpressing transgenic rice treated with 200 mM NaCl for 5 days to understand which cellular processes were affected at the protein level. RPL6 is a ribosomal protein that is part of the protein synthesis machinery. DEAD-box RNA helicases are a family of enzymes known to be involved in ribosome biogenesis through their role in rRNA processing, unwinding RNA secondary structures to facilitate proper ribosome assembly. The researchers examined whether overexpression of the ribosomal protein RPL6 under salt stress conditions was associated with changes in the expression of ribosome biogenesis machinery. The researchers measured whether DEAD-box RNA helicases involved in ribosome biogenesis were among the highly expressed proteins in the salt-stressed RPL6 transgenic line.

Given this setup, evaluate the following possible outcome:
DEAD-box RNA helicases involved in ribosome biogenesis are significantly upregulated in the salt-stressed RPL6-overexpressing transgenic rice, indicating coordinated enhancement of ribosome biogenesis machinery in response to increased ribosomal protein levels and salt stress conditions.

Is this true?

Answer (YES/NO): YES